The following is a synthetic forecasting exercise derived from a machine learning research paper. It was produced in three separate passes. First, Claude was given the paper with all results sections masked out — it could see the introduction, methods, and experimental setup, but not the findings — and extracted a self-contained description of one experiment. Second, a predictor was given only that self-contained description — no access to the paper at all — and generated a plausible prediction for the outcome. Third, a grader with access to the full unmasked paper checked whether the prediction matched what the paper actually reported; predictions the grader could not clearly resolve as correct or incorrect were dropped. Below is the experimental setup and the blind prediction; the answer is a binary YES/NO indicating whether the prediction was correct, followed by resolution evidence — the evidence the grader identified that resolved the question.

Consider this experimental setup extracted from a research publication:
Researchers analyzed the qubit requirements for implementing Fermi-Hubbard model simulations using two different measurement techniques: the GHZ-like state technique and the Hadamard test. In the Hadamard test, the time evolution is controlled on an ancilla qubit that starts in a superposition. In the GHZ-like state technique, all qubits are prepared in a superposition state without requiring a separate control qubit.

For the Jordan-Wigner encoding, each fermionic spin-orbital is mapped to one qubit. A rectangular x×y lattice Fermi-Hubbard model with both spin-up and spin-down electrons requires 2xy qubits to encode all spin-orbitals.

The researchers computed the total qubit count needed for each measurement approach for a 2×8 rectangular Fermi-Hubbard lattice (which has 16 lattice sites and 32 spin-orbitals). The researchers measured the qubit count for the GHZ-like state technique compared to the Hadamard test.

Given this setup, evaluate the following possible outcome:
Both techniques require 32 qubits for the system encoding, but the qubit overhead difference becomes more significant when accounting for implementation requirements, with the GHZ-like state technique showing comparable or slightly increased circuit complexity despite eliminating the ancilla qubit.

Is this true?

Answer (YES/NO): NO